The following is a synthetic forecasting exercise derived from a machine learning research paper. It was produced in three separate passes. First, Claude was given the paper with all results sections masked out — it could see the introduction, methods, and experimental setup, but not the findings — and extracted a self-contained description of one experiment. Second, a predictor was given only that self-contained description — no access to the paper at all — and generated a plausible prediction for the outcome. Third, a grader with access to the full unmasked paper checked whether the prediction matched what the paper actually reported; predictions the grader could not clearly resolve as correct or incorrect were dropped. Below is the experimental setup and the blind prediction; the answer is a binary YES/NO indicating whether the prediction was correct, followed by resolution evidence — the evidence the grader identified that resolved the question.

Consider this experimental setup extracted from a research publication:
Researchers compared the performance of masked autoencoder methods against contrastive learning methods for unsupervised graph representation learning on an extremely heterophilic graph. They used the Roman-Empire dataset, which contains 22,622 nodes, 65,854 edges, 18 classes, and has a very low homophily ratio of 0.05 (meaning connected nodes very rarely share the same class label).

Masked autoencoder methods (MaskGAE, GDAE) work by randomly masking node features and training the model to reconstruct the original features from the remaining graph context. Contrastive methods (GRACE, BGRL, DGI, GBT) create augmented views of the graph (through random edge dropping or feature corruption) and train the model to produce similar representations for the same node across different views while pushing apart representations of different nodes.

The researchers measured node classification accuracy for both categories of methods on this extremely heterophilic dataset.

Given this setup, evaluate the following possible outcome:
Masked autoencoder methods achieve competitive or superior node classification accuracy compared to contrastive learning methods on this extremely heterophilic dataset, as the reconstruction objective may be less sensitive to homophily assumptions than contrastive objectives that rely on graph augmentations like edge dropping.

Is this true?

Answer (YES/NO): YES